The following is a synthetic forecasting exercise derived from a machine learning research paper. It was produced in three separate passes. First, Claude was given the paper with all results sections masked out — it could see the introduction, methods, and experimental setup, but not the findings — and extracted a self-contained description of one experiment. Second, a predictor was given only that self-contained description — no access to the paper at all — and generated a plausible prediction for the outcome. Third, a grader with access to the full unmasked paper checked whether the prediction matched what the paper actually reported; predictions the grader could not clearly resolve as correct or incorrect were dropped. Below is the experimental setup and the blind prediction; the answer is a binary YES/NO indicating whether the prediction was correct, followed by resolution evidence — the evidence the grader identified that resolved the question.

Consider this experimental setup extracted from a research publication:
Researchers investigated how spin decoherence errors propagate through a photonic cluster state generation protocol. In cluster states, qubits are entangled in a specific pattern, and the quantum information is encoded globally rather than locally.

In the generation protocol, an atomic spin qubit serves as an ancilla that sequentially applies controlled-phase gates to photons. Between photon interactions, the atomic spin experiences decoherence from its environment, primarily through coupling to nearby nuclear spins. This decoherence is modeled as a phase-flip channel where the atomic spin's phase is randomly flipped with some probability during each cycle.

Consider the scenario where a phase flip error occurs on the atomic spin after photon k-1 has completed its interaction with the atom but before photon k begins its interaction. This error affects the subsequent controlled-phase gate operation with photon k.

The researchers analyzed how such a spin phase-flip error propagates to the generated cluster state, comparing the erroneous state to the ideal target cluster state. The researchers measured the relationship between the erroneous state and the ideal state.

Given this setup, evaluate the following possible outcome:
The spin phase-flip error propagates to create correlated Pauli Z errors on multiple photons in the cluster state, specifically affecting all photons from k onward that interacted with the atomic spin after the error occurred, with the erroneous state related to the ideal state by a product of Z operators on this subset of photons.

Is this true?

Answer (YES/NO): NO